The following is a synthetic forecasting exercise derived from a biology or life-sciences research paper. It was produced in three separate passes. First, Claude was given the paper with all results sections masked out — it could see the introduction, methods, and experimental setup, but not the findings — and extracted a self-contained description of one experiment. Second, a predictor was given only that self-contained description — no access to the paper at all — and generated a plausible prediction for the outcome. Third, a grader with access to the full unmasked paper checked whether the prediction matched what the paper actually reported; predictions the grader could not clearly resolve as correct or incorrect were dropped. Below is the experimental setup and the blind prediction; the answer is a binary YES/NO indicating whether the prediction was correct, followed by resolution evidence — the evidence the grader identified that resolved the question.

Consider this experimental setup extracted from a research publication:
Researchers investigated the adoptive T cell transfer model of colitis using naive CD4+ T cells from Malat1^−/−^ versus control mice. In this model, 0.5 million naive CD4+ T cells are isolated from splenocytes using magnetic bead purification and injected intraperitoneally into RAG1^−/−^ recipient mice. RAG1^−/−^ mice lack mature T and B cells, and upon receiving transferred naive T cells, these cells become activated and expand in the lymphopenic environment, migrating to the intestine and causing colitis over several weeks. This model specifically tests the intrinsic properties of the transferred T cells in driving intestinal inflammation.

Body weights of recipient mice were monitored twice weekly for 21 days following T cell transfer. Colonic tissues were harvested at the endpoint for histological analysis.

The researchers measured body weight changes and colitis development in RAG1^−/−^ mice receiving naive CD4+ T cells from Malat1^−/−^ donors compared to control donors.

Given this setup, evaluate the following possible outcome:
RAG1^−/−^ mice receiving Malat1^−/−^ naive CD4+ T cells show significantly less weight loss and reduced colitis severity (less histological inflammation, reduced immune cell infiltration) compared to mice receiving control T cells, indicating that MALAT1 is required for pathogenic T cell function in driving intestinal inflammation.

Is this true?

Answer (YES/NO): NO